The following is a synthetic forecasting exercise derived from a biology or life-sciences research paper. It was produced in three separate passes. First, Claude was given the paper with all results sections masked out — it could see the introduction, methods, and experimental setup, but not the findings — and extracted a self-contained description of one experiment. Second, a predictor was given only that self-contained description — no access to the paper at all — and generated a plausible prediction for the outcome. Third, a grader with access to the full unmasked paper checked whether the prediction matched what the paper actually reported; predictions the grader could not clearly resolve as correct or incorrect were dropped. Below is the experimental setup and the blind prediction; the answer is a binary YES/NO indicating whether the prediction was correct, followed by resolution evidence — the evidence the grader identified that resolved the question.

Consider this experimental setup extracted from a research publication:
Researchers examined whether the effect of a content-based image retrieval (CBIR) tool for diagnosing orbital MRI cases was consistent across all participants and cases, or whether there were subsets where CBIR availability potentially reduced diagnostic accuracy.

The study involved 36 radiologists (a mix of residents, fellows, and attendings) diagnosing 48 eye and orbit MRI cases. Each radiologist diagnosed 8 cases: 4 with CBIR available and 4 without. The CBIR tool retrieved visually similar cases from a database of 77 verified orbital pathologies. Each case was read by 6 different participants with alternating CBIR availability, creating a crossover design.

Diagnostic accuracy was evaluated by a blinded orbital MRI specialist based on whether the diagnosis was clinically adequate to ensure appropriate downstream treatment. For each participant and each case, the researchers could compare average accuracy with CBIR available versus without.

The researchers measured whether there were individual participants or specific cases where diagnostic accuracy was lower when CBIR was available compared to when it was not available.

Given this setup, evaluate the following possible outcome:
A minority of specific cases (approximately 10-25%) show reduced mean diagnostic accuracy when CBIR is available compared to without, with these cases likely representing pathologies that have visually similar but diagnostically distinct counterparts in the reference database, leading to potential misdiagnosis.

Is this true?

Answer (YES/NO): NO